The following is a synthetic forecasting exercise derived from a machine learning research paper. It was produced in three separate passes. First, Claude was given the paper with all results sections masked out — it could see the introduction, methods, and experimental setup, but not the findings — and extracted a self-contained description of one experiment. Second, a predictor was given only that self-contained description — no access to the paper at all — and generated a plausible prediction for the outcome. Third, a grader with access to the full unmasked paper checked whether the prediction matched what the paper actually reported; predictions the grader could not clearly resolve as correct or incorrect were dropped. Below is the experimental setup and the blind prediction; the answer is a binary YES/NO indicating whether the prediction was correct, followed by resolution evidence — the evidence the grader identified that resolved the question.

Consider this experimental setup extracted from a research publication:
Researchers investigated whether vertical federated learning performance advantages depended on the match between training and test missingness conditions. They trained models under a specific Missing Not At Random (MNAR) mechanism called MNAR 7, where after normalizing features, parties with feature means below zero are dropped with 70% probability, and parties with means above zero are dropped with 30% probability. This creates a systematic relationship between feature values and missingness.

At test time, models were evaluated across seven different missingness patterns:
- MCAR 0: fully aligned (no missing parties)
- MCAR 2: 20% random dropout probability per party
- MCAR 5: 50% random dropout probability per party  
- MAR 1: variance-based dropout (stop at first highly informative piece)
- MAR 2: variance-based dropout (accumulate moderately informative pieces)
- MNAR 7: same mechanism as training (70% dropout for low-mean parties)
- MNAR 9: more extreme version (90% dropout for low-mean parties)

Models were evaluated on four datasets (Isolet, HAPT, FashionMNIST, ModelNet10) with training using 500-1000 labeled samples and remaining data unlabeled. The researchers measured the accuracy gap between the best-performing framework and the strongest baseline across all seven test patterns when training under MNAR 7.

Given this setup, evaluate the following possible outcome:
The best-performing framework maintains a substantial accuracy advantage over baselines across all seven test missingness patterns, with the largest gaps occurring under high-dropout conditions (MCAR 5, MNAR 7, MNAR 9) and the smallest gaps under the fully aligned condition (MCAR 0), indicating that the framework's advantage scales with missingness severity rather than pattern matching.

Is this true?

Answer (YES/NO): NO